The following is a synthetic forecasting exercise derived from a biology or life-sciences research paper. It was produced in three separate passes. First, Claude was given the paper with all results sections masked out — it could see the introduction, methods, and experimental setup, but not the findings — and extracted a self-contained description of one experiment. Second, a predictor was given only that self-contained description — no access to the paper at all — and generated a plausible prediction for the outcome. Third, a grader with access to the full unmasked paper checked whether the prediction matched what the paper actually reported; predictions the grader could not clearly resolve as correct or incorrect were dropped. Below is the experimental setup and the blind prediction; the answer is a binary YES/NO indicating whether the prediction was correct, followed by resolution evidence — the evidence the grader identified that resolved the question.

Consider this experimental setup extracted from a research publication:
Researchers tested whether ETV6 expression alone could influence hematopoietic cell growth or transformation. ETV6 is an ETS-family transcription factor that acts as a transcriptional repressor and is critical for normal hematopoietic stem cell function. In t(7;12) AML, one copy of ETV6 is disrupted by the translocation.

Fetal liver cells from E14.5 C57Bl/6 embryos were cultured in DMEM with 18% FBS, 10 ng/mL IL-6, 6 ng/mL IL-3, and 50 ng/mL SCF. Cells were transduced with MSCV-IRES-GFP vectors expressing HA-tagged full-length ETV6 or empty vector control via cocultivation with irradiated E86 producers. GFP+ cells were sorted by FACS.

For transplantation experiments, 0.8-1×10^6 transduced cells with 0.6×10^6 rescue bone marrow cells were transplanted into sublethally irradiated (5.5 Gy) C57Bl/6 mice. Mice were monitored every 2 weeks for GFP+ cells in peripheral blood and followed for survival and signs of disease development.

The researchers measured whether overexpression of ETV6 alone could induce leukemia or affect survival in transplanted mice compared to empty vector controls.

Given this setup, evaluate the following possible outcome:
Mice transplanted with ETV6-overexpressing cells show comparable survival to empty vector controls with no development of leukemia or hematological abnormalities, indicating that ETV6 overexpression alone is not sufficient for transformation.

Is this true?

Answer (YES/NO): YES